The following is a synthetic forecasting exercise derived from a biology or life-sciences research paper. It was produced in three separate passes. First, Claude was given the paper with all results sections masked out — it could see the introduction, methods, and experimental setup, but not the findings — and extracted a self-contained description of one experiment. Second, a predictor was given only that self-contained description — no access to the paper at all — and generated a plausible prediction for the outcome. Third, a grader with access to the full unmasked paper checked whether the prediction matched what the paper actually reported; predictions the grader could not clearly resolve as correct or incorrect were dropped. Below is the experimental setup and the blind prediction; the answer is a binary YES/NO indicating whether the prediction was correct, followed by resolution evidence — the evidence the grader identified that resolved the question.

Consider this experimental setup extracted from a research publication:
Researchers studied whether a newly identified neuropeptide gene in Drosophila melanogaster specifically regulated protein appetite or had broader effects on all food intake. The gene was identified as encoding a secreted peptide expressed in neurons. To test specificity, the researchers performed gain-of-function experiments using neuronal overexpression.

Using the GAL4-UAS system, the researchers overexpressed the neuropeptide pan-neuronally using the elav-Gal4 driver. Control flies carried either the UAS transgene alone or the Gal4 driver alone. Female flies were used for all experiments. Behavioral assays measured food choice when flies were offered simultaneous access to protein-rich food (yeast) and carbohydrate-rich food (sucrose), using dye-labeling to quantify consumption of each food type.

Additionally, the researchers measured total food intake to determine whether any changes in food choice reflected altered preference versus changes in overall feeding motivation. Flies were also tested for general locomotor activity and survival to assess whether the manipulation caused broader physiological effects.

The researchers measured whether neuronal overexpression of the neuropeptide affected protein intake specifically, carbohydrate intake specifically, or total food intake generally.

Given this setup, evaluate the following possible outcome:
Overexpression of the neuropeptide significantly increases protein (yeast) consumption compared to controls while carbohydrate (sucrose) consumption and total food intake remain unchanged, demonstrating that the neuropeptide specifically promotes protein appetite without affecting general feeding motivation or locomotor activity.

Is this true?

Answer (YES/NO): NO